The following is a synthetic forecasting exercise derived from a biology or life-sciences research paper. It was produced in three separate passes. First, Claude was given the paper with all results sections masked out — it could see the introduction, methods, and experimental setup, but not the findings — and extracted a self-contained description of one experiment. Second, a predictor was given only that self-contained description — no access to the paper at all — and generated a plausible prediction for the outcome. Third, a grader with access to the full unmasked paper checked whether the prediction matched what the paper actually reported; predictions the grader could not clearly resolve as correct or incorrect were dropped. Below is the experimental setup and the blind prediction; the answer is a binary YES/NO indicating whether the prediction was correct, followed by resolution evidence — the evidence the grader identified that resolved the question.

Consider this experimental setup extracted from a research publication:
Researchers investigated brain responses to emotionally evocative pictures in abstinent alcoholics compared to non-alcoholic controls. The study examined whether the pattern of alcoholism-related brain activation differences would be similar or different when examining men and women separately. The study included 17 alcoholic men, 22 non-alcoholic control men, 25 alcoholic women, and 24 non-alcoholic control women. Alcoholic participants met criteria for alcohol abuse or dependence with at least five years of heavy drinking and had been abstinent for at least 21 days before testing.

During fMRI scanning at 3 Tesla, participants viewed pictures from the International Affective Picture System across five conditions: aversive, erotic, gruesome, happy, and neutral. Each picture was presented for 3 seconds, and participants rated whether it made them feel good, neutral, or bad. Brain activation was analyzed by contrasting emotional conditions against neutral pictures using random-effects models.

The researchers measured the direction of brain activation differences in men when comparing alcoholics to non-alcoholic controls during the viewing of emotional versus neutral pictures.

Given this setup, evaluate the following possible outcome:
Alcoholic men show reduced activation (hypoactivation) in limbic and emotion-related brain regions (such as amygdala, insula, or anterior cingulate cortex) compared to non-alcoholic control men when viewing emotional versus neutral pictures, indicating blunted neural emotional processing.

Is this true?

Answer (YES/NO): YES